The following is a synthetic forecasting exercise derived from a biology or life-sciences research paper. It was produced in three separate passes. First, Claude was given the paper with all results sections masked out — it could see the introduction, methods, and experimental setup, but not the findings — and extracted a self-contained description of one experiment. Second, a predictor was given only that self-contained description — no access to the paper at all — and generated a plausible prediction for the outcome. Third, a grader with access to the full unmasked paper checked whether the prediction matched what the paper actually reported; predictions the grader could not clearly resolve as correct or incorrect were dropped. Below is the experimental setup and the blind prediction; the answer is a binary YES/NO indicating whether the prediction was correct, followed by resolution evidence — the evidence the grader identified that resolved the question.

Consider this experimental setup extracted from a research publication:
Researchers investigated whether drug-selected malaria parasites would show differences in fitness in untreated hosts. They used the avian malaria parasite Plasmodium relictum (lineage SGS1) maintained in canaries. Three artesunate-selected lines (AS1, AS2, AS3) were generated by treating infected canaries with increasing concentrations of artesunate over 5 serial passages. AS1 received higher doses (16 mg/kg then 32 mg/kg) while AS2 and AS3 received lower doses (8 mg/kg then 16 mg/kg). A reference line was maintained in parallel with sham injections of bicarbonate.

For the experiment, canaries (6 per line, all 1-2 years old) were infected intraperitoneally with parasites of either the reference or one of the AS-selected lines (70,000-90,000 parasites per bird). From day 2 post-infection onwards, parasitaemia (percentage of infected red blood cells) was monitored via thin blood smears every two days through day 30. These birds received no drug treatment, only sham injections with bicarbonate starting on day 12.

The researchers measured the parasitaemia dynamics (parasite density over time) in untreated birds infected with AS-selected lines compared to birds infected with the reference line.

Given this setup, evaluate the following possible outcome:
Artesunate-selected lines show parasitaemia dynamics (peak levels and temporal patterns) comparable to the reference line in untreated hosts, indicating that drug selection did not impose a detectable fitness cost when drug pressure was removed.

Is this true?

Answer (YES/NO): NO